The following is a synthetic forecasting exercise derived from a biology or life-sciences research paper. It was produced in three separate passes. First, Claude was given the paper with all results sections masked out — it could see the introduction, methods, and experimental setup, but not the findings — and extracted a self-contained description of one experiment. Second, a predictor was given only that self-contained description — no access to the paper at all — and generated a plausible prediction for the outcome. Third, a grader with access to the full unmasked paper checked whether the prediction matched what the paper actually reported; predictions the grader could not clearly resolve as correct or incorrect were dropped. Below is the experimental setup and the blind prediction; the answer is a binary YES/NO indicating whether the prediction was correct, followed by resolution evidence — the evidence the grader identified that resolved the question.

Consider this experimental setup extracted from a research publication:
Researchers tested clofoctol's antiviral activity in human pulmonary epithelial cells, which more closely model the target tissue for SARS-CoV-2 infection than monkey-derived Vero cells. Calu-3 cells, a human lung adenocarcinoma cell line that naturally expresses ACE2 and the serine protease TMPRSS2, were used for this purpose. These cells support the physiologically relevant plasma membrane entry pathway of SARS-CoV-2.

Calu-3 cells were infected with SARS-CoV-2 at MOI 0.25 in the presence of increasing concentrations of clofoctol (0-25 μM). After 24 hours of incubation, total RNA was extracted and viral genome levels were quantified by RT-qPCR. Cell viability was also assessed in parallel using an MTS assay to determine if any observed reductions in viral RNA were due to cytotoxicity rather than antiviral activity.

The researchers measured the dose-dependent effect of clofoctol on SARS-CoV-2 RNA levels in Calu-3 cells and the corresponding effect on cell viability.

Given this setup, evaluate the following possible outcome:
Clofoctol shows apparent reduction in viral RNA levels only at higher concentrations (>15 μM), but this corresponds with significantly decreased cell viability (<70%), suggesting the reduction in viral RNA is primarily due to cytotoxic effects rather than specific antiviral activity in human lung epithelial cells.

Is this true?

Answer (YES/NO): NO